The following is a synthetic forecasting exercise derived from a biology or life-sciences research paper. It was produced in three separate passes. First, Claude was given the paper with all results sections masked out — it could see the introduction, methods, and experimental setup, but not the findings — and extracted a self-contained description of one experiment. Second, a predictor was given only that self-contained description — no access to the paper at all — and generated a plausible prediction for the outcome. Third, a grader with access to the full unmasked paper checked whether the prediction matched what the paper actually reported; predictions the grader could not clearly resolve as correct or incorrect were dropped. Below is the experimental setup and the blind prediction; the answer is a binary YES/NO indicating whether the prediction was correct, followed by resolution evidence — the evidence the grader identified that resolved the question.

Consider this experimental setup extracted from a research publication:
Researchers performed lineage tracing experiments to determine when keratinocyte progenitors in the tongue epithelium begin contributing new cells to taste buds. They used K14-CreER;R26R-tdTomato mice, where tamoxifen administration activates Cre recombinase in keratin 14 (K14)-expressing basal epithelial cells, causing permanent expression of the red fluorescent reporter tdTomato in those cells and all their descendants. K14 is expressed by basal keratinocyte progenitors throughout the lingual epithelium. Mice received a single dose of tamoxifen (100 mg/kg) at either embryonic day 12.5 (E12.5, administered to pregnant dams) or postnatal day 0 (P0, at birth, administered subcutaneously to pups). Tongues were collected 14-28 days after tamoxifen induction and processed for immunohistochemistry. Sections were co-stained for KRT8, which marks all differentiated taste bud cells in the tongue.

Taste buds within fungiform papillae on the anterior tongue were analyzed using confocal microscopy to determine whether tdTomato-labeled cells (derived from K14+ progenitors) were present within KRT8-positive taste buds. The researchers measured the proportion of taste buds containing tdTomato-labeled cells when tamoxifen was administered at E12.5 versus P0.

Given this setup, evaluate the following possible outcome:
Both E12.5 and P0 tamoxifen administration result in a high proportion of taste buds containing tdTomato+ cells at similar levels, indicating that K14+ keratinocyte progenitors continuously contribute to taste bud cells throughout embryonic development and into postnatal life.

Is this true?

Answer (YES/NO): NO